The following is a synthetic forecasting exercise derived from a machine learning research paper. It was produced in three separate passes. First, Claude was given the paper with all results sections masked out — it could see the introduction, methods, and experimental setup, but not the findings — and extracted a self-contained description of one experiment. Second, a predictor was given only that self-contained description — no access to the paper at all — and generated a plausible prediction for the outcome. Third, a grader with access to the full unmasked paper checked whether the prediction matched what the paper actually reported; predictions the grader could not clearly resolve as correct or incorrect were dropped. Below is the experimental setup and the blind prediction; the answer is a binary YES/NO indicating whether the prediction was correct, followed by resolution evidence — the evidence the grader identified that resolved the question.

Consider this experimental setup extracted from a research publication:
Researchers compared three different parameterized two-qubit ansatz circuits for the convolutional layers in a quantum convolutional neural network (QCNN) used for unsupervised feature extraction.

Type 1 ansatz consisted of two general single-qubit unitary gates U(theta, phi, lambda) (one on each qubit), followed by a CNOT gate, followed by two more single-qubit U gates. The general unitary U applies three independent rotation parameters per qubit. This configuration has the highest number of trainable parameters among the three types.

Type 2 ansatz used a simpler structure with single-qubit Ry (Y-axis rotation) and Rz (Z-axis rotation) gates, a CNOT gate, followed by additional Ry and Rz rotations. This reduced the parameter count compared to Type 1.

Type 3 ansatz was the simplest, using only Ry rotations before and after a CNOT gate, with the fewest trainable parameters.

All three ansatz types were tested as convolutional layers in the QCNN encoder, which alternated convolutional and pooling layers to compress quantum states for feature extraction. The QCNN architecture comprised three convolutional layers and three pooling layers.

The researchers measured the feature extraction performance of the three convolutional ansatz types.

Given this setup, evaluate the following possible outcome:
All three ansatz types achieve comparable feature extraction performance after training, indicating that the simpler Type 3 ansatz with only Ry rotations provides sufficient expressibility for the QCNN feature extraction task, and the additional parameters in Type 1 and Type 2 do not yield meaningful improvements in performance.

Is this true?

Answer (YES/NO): NO